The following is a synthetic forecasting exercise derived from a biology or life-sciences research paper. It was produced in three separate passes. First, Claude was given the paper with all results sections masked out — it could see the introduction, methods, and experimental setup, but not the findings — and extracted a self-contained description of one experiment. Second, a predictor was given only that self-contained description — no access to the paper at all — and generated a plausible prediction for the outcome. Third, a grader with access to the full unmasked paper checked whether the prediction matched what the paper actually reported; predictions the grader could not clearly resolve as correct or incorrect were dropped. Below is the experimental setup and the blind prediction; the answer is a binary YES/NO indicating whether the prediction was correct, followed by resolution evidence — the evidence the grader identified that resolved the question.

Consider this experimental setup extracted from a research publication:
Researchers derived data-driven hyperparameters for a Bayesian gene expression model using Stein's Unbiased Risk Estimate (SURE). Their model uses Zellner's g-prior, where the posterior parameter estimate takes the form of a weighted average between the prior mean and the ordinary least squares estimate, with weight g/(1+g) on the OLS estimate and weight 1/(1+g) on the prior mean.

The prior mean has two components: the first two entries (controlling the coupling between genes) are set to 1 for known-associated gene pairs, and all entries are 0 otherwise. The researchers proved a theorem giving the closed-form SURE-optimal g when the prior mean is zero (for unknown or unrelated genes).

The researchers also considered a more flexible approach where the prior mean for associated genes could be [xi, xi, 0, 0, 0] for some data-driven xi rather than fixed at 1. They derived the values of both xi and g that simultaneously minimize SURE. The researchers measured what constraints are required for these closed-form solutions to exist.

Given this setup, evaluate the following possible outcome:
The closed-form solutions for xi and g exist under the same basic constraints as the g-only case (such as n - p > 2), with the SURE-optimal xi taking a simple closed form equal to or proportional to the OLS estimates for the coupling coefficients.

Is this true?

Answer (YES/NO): NO